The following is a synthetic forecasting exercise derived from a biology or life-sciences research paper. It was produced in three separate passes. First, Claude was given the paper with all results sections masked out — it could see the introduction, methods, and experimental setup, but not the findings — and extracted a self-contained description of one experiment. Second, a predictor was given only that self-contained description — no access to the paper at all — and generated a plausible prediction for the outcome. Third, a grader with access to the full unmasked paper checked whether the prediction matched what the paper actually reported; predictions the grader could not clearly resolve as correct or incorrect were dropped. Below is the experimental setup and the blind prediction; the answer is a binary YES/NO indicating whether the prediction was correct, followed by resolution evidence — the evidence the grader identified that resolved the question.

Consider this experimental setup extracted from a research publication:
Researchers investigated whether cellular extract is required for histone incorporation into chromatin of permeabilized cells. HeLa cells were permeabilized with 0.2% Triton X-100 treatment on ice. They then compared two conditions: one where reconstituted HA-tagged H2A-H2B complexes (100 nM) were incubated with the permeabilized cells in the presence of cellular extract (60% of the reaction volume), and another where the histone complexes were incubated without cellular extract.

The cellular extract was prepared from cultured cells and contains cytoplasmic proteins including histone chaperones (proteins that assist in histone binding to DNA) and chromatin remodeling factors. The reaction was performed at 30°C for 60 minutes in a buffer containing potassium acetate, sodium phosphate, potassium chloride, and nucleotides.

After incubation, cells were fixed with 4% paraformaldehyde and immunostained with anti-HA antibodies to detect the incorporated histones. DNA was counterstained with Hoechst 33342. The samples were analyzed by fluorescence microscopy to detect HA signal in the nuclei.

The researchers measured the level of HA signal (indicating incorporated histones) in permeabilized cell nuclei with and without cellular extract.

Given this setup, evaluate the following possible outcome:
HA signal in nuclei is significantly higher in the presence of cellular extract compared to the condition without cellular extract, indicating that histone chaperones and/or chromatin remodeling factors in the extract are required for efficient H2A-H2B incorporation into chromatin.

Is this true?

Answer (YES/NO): YES